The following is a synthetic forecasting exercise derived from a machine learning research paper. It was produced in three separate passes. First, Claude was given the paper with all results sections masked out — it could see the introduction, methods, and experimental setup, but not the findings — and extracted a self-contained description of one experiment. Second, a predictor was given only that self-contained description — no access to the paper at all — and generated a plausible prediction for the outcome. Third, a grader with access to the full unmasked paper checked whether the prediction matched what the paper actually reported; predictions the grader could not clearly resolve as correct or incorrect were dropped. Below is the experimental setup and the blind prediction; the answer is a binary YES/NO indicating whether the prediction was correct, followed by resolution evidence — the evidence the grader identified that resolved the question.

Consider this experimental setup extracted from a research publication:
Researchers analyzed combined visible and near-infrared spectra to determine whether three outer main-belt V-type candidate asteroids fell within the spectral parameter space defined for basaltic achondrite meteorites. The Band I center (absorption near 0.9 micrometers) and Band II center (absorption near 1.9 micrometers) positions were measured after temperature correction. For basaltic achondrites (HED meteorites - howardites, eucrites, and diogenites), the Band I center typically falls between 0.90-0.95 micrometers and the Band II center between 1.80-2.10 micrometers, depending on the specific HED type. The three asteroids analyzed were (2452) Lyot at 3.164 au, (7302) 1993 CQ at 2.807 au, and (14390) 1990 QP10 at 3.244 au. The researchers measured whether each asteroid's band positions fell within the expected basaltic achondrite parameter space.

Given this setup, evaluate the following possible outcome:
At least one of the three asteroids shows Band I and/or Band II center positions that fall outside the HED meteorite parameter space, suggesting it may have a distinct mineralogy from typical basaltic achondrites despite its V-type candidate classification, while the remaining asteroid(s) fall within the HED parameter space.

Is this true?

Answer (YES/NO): YES